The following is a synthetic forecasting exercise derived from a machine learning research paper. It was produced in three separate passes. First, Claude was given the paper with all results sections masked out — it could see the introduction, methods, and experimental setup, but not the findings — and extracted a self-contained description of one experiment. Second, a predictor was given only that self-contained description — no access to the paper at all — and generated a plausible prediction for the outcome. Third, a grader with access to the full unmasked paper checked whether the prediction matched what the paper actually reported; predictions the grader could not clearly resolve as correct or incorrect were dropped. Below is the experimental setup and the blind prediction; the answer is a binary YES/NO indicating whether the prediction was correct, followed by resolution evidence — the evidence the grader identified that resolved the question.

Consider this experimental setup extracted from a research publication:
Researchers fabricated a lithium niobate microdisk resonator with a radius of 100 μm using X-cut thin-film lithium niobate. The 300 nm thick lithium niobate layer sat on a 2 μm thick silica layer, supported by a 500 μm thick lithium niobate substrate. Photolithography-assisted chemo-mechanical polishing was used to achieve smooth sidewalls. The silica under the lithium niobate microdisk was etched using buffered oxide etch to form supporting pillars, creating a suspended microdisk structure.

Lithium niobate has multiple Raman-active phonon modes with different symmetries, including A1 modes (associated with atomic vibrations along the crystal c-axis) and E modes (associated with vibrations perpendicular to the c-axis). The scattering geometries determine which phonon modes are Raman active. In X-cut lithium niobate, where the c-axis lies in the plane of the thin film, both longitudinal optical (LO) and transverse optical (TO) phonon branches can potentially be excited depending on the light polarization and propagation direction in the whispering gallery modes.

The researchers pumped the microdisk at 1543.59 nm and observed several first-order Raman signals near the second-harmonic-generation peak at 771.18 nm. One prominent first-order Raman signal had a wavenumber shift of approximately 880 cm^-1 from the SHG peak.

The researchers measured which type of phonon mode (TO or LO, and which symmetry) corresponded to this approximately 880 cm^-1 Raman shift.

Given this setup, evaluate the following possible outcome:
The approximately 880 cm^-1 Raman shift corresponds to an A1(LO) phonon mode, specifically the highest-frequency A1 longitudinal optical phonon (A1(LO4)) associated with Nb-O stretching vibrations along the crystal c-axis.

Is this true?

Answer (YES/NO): YES